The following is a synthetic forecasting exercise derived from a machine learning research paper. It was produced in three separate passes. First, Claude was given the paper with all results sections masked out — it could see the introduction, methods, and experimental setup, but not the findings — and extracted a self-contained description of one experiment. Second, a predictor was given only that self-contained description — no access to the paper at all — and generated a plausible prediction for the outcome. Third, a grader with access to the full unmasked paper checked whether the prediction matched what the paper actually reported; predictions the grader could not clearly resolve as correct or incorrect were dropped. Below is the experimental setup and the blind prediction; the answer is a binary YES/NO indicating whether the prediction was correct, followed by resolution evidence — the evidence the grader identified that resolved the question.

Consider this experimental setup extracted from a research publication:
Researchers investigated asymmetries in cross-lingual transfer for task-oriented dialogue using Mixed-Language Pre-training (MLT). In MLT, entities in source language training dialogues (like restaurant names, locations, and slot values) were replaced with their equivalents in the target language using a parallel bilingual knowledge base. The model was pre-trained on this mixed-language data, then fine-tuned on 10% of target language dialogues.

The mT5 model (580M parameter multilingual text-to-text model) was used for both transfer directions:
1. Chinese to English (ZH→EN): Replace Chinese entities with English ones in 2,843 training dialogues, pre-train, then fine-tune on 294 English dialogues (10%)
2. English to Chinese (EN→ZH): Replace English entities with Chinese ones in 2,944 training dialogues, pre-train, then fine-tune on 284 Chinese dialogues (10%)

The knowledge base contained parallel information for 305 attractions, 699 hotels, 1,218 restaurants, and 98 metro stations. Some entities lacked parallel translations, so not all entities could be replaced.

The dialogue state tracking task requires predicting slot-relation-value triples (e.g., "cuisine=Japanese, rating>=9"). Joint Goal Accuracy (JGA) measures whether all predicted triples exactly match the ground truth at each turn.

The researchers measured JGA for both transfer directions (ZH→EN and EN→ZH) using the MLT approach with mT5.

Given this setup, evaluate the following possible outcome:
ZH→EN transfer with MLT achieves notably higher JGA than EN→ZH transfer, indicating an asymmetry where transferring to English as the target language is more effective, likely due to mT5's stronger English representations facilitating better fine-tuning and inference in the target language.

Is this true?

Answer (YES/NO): YES